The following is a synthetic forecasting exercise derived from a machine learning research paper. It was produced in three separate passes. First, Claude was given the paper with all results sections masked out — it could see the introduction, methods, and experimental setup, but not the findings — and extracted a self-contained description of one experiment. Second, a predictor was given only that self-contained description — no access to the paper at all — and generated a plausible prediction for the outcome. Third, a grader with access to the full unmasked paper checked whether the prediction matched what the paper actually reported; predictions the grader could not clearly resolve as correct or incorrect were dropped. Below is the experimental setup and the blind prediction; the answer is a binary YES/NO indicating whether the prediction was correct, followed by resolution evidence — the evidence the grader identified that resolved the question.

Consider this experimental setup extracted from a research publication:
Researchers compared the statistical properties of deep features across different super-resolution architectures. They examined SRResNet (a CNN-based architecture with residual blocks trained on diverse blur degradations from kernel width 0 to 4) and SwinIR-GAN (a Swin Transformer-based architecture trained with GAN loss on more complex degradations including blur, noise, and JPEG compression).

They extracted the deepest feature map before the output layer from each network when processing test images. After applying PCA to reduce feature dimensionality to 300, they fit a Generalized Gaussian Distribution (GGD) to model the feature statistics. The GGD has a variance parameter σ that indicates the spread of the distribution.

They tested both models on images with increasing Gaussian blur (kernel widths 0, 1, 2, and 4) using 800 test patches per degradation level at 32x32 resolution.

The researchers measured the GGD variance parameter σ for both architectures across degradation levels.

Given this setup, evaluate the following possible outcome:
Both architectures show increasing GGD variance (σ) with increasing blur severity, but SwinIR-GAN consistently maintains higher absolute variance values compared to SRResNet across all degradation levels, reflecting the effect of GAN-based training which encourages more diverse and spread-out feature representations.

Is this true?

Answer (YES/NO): NO